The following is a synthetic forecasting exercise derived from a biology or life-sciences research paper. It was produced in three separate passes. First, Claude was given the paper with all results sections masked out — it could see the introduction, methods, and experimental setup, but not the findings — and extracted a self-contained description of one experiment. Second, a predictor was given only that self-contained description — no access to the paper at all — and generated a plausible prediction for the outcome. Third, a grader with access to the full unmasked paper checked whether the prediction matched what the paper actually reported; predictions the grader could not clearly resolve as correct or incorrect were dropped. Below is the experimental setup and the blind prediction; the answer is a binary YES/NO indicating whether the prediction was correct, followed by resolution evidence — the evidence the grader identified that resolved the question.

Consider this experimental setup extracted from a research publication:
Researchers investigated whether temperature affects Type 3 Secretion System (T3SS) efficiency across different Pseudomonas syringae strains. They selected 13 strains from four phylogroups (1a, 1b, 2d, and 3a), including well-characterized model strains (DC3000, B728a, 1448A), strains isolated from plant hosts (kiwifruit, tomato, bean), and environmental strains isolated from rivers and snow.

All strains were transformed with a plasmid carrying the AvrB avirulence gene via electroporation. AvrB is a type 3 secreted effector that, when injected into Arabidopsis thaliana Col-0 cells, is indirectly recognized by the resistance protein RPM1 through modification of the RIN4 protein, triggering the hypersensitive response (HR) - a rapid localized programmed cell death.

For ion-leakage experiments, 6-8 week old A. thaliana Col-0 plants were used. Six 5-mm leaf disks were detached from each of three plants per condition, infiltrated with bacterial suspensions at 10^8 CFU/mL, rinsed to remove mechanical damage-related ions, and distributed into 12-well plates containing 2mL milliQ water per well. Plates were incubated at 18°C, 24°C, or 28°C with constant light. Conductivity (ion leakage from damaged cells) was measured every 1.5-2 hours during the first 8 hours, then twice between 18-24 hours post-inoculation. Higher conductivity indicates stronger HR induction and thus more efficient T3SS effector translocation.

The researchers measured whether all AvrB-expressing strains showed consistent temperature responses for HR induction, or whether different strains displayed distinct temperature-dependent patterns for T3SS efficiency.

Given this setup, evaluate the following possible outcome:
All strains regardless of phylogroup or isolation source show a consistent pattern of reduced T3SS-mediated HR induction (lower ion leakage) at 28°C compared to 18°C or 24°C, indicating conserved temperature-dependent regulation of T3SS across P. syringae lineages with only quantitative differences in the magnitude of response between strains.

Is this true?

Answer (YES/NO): NO